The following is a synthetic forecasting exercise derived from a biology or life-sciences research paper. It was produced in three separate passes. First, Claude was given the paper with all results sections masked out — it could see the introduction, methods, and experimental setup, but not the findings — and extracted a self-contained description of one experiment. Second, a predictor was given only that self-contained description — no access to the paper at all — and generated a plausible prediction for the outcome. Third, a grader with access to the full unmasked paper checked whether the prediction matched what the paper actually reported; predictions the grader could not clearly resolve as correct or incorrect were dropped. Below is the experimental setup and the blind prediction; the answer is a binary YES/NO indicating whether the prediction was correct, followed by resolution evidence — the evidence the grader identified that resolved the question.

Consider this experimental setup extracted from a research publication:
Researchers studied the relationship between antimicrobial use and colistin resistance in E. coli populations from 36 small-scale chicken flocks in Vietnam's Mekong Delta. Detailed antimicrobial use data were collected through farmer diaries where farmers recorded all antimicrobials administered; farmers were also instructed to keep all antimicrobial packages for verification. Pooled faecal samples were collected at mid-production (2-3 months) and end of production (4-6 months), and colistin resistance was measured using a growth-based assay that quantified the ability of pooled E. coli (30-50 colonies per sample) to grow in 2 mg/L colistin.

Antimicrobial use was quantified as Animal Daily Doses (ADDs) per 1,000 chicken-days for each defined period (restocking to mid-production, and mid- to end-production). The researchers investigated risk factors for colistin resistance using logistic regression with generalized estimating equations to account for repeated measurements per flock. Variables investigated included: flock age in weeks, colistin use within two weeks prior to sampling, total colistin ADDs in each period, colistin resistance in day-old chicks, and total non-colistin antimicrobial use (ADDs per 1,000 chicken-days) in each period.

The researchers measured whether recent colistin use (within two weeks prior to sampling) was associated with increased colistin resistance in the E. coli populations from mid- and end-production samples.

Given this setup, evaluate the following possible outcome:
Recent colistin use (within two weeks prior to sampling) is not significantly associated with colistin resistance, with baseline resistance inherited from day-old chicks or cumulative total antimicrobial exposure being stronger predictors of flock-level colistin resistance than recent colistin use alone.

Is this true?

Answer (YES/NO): NO